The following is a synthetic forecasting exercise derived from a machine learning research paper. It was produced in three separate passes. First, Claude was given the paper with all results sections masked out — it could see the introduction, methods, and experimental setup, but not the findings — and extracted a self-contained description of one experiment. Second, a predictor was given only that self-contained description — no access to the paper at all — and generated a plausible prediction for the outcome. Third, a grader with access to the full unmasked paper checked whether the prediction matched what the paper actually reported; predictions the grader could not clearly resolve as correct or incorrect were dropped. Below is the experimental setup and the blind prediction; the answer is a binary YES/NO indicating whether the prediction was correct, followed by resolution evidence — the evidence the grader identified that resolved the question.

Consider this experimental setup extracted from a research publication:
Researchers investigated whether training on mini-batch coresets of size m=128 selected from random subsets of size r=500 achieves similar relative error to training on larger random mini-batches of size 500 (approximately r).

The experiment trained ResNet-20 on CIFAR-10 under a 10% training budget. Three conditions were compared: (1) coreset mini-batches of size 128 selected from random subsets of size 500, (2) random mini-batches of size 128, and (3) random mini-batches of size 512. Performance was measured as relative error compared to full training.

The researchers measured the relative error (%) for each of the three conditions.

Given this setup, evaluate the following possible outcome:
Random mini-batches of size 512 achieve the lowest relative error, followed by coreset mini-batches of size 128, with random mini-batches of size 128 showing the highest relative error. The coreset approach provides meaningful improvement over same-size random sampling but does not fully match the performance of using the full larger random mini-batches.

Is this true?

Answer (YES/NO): YES